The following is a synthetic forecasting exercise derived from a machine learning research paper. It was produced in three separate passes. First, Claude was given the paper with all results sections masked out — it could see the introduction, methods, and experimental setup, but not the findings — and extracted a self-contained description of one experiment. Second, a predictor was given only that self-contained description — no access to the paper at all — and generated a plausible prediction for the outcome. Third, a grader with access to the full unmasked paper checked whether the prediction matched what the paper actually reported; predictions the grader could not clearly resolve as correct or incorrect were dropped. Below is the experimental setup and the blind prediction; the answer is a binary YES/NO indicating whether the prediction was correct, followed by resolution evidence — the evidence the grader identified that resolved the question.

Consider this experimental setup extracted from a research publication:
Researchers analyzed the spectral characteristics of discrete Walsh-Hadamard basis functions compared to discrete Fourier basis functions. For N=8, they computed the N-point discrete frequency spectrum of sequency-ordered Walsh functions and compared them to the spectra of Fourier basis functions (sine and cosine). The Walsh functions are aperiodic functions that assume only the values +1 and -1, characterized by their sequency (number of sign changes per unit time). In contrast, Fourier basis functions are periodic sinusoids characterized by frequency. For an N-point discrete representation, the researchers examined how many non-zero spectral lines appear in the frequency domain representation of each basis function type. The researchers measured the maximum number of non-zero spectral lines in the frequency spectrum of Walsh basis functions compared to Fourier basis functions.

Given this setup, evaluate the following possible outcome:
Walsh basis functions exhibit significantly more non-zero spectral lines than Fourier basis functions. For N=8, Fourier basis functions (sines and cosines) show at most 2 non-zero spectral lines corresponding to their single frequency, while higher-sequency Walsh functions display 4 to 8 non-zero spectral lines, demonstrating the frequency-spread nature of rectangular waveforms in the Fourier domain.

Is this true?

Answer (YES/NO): NO